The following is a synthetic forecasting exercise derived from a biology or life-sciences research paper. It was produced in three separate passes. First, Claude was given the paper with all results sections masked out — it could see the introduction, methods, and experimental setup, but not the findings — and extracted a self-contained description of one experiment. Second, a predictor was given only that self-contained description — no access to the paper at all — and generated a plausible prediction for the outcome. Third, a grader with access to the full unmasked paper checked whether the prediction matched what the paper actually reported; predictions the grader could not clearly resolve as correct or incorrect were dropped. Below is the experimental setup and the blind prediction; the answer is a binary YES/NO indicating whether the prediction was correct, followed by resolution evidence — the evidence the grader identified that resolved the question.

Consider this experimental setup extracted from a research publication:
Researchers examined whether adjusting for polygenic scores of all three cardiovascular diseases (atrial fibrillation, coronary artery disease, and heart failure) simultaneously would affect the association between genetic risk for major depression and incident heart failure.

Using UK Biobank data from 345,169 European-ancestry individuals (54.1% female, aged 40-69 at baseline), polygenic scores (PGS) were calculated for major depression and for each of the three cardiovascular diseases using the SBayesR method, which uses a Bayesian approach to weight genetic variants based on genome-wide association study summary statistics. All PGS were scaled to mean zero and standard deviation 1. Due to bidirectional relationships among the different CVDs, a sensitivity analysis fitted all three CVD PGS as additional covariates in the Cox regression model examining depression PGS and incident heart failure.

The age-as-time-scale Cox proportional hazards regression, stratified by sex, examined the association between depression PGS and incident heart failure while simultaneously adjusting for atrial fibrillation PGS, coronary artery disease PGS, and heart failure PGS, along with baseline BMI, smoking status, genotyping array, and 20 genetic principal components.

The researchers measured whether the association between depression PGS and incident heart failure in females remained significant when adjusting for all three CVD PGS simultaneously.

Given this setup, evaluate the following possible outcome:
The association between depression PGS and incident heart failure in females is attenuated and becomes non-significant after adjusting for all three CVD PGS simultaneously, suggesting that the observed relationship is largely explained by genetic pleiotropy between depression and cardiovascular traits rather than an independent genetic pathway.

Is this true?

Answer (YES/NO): NO